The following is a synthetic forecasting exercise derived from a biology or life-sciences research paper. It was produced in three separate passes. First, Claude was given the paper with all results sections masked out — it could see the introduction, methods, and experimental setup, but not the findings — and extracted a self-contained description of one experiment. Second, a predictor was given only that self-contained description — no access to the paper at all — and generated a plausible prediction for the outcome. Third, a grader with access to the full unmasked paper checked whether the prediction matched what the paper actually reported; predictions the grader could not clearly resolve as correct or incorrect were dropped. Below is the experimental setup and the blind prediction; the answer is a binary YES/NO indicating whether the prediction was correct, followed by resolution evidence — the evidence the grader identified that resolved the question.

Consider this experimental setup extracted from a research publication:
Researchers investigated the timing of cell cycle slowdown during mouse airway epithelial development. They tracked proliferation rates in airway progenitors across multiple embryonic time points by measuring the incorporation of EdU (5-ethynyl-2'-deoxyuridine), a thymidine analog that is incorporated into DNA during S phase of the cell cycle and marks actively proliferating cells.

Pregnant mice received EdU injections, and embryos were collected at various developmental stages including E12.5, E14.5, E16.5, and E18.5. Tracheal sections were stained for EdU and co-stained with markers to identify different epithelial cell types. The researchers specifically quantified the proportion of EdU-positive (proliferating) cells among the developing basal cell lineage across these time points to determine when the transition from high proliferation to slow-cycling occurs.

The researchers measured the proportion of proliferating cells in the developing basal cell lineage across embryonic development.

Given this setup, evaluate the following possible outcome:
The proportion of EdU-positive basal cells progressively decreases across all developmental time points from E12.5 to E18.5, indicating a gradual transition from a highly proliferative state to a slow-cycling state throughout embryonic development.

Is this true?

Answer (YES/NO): NO